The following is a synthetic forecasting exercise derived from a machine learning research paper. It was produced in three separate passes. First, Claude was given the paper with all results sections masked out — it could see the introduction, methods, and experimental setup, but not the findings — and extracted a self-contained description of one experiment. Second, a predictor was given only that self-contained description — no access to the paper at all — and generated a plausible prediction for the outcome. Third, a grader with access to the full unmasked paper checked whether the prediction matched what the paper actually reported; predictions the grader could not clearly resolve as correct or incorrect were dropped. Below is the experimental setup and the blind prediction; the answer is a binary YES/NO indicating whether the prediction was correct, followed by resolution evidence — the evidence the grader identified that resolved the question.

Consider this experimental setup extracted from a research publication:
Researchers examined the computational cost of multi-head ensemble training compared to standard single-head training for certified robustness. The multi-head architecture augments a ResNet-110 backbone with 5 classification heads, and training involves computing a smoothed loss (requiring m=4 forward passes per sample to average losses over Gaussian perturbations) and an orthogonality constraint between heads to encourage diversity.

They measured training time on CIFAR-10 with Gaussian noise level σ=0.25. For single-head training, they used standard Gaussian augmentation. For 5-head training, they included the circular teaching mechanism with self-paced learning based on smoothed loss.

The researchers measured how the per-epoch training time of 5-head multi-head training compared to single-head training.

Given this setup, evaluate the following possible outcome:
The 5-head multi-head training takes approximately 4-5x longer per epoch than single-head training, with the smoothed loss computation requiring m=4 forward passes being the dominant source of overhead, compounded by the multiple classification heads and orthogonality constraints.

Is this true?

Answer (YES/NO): NO